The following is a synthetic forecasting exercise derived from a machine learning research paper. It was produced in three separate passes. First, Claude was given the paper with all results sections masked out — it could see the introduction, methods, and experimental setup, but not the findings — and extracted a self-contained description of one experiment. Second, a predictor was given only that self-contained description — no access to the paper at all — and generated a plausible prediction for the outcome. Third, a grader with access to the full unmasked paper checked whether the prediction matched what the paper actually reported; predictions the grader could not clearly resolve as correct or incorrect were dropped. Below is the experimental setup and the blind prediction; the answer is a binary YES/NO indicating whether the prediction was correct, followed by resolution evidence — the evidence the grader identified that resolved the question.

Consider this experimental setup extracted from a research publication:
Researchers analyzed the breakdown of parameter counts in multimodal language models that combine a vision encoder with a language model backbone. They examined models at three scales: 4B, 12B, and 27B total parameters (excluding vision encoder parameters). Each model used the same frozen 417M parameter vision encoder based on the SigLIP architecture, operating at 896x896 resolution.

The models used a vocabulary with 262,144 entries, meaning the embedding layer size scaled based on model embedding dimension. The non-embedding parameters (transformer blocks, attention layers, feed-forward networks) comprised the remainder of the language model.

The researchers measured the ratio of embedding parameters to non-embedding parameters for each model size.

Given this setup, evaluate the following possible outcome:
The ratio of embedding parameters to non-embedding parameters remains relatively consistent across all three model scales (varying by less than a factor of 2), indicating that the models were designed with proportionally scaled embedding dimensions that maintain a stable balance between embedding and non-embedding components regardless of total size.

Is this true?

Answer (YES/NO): NO